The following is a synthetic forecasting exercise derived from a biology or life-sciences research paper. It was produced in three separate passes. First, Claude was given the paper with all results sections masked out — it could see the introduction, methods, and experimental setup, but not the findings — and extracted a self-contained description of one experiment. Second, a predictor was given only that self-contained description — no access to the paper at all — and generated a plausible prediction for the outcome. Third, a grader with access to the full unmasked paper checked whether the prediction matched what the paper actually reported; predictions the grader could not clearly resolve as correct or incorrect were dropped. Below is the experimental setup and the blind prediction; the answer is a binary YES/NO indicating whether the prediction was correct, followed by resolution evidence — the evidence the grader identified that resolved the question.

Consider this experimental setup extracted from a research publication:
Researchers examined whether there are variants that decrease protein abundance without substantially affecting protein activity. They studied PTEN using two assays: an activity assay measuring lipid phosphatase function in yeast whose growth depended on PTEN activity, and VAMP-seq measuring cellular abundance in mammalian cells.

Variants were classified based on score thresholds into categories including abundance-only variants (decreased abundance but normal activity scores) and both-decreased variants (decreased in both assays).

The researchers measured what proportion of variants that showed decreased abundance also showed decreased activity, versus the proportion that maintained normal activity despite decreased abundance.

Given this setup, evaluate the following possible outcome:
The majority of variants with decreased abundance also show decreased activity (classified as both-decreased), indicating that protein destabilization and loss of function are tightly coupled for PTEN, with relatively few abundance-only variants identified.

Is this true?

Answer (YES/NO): YES